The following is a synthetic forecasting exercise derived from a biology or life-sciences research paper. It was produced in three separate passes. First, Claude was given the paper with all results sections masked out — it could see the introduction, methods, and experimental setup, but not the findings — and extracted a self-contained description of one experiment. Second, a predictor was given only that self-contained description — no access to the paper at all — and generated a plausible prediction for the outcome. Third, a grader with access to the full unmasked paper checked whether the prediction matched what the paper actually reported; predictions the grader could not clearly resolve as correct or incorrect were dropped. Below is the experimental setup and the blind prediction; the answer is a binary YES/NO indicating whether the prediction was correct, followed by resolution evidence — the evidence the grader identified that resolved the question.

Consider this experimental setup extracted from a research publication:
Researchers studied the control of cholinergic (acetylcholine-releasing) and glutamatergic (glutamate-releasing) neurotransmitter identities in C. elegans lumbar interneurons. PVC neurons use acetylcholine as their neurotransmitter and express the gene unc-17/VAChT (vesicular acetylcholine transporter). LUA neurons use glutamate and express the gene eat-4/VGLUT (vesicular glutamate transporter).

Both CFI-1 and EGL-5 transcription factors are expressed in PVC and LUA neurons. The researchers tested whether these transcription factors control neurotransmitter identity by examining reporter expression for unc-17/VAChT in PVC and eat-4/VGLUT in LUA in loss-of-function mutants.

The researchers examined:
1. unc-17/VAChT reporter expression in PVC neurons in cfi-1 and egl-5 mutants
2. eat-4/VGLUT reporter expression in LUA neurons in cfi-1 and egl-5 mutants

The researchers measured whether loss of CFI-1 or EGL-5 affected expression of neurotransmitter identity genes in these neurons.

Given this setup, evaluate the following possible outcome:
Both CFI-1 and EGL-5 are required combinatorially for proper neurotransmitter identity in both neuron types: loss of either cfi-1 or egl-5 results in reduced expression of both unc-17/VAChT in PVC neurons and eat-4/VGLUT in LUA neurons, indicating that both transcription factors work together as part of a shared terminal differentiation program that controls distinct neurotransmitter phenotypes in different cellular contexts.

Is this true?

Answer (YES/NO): YES